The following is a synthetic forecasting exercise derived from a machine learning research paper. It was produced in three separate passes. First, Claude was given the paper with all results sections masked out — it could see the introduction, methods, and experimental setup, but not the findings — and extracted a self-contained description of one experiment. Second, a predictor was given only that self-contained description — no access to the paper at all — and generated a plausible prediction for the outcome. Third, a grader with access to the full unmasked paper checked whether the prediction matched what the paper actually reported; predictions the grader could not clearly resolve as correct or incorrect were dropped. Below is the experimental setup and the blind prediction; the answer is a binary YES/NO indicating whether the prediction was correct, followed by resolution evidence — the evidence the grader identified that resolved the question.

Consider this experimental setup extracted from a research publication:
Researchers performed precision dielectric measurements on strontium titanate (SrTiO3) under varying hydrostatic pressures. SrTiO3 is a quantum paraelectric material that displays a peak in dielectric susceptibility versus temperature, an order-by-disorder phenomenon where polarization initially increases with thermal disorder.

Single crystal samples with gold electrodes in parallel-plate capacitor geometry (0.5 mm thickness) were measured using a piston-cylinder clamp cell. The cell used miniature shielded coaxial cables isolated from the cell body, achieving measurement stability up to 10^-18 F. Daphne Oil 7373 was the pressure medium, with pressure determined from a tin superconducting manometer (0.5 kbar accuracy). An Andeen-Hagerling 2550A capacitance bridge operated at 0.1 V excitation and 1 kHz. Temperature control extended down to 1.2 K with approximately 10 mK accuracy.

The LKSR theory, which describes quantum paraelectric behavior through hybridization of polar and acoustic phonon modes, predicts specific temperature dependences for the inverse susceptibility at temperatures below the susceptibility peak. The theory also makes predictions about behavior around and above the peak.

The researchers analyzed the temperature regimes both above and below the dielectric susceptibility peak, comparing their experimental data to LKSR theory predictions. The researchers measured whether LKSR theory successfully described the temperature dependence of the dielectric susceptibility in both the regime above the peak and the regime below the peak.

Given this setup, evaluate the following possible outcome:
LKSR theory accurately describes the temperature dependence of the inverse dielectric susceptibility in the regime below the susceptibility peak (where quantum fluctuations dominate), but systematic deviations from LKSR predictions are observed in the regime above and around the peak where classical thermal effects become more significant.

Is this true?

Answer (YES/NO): NO